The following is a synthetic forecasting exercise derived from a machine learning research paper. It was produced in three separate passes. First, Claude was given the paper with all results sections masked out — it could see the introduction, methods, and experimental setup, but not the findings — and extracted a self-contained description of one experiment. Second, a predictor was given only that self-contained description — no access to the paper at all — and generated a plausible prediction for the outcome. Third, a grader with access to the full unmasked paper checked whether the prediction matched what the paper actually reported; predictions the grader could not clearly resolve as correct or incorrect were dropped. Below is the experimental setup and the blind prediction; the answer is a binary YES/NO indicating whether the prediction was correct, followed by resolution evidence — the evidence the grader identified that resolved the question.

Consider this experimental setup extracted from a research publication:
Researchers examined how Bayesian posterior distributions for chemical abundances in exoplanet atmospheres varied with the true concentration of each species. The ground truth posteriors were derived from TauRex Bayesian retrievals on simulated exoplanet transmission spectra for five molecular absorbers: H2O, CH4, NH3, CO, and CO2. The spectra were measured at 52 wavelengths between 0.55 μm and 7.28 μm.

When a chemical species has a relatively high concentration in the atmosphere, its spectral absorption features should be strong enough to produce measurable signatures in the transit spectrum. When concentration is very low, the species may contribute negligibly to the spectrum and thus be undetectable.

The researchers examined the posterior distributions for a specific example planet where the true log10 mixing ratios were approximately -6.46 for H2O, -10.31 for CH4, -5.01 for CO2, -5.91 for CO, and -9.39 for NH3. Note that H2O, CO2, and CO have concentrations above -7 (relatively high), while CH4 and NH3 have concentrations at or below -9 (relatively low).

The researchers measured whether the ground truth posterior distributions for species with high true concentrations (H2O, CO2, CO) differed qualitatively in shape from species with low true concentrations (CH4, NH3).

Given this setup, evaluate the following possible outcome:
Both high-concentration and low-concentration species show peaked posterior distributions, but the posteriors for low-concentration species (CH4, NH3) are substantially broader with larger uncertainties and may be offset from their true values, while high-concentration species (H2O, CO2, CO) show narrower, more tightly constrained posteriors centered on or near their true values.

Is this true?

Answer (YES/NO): NO